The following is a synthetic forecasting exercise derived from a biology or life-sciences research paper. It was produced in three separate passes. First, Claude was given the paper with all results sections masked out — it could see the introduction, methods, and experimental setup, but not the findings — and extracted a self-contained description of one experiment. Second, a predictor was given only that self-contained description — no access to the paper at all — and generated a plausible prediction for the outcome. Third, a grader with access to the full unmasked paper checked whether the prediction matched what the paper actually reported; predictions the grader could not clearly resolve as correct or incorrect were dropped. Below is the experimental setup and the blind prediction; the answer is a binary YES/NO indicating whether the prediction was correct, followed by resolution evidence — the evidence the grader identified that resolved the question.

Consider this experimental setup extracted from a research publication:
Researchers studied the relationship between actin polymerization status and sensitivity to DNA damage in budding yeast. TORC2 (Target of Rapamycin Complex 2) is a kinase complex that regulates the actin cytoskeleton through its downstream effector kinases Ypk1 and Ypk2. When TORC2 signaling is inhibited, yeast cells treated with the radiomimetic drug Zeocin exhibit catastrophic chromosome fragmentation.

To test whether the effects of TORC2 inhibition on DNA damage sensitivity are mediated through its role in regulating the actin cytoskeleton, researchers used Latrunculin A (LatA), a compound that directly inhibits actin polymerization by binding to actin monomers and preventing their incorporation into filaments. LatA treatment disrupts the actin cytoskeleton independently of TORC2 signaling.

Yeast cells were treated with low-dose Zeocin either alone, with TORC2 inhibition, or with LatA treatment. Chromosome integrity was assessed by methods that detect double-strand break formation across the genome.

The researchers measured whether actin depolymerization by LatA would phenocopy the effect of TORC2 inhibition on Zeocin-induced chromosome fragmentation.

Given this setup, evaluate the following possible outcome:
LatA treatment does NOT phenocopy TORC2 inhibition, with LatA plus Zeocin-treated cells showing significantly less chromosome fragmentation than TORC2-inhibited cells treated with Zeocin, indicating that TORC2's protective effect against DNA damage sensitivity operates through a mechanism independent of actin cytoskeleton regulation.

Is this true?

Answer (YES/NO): NO